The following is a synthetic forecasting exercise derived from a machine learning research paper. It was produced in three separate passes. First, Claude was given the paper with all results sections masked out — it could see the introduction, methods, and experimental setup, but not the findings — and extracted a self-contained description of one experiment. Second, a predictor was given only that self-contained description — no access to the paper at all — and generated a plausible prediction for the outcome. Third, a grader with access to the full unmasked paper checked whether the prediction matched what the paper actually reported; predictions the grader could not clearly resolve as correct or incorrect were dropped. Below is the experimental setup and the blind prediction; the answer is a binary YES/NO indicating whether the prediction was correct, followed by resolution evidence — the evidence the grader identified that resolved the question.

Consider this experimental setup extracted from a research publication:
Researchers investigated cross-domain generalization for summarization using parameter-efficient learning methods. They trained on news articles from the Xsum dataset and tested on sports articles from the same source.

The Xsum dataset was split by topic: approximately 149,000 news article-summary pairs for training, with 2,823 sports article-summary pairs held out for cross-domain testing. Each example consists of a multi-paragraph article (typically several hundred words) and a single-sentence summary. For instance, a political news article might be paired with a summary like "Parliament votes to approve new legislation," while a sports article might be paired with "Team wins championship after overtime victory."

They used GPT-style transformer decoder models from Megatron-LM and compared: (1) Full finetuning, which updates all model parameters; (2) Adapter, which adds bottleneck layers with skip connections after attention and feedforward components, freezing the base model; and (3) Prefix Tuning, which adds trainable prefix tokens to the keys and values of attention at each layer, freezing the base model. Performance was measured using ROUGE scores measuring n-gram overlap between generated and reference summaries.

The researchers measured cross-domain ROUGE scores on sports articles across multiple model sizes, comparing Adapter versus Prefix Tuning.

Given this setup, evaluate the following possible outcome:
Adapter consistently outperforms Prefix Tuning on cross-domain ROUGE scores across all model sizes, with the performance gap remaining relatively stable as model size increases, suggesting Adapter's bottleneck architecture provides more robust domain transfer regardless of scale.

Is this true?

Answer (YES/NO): NO